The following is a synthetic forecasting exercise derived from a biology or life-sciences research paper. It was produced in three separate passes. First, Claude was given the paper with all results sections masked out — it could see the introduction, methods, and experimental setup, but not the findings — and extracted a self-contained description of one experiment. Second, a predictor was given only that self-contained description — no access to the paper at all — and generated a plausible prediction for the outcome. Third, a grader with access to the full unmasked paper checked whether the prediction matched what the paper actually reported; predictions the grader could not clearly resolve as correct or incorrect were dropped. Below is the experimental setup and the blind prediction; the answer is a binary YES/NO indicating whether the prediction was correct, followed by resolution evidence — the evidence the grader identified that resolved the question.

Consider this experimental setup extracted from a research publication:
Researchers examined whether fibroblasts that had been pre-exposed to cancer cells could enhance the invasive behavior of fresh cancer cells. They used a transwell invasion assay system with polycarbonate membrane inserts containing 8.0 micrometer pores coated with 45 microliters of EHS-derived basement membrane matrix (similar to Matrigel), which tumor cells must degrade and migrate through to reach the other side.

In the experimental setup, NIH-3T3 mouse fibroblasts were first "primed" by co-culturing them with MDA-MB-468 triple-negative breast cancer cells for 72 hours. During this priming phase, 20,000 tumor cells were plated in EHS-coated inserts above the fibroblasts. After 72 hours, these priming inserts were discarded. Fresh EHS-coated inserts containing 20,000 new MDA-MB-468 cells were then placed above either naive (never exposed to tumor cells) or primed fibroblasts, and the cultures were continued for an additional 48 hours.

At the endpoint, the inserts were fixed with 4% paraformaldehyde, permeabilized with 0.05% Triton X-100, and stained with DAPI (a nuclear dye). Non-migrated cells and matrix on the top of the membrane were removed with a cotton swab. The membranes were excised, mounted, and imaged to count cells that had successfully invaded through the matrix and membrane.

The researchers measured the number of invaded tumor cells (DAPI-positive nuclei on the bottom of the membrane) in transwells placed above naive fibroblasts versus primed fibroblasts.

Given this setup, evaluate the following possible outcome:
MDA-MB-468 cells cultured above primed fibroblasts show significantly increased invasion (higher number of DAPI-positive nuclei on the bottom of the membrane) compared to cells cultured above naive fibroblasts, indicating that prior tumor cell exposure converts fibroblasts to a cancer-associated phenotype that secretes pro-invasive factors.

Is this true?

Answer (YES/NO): YES